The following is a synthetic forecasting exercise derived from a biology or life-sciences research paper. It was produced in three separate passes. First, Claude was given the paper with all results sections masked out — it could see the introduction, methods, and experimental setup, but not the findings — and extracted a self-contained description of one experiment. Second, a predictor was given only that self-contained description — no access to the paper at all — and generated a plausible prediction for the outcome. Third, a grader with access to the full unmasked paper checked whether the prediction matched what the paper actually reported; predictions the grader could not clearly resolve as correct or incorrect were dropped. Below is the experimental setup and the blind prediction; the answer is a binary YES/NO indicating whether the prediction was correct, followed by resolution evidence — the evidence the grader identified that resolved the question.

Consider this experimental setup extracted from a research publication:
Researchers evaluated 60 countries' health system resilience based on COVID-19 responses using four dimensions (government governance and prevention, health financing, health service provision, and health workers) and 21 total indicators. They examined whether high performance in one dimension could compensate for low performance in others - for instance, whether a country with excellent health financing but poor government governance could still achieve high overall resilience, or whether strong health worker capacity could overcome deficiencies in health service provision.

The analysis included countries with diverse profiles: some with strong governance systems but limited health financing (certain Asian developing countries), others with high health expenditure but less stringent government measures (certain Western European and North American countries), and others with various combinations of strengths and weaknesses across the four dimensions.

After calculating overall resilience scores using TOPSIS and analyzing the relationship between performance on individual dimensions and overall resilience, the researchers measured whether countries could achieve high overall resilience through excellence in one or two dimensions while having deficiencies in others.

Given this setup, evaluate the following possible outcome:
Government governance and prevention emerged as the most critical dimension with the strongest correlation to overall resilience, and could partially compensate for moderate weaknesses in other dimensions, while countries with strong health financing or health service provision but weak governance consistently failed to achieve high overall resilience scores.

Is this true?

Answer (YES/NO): NO